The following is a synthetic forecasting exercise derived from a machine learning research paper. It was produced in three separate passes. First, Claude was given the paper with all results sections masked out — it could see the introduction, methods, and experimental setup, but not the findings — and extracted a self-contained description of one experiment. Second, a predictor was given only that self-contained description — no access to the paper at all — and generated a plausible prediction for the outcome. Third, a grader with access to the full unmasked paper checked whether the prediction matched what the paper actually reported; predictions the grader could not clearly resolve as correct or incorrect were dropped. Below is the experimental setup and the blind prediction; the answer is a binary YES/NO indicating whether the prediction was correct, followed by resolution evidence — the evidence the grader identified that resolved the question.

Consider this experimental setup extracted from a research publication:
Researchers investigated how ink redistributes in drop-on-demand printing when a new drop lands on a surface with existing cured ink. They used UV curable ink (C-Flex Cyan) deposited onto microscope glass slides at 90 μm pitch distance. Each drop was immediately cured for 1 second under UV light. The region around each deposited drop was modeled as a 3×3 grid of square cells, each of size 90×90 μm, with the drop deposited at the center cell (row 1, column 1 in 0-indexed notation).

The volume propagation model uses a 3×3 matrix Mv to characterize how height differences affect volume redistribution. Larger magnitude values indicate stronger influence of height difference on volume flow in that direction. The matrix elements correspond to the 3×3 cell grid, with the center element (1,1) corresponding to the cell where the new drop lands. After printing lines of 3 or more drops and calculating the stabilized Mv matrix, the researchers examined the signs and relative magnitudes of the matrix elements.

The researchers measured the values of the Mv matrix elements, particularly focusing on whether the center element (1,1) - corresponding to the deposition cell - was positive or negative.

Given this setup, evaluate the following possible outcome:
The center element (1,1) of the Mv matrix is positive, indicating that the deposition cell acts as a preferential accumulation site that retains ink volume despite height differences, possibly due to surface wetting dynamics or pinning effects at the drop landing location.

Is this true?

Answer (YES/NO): NO